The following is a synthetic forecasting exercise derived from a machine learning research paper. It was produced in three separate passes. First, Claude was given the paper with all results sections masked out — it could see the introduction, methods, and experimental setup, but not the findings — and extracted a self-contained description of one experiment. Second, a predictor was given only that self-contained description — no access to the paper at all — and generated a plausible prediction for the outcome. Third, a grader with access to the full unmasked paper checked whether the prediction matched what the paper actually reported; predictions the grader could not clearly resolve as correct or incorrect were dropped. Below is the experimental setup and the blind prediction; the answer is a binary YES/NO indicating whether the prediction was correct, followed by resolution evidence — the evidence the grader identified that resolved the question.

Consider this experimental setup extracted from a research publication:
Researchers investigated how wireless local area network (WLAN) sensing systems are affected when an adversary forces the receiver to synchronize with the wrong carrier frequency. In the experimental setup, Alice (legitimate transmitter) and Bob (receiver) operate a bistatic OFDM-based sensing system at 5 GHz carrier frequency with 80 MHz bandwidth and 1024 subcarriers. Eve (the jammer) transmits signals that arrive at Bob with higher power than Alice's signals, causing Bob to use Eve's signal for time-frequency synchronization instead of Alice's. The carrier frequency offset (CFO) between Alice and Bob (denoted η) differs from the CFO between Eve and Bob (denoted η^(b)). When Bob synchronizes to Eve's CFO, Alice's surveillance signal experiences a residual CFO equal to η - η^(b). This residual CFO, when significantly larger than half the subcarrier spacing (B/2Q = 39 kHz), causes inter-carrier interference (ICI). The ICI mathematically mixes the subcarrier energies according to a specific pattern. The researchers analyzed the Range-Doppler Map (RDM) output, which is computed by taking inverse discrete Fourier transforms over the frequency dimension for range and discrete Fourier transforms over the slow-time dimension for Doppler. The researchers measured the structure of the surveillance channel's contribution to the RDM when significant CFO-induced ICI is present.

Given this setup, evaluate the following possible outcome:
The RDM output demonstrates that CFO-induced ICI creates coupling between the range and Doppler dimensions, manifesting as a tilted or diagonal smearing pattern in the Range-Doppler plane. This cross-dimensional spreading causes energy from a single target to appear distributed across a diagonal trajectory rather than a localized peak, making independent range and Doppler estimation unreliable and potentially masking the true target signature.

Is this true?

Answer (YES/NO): NO